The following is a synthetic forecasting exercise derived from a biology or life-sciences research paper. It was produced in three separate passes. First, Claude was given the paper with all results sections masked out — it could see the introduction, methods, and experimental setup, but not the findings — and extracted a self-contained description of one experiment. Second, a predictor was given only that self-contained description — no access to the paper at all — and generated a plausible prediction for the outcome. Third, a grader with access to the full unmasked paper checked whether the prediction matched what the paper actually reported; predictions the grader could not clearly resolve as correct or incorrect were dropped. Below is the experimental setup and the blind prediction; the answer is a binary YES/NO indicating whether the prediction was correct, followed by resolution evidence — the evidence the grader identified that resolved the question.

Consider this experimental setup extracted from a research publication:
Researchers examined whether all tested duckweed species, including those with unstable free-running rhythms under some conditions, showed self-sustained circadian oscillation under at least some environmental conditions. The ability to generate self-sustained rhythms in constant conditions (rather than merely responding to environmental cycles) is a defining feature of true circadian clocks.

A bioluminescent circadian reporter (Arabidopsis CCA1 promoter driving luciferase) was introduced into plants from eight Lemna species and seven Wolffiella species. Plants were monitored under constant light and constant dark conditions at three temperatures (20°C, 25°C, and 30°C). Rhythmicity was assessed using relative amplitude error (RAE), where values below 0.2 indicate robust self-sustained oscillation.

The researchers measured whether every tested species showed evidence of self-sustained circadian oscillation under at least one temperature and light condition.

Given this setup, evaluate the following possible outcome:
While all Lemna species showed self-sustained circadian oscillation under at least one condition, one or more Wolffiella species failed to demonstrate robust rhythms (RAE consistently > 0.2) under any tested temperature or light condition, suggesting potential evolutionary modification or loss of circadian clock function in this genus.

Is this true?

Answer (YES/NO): NO